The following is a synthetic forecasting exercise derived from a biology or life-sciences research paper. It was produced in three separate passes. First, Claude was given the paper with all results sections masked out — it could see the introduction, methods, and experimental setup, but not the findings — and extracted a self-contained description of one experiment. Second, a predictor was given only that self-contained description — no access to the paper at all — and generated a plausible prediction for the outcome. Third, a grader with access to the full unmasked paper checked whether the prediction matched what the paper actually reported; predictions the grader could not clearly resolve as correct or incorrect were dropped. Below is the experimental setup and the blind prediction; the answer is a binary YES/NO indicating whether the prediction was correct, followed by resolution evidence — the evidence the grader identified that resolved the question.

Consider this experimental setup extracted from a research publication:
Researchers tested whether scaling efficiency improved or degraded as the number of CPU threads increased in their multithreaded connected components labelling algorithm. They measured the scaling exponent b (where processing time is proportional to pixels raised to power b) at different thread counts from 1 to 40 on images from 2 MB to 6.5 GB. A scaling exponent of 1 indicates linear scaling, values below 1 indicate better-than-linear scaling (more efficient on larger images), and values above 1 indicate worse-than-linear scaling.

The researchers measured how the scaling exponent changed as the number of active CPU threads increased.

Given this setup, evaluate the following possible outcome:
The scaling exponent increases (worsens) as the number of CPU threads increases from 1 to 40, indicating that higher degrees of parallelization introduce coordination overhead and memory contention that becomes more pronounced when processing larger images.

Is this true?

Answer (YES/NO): NO